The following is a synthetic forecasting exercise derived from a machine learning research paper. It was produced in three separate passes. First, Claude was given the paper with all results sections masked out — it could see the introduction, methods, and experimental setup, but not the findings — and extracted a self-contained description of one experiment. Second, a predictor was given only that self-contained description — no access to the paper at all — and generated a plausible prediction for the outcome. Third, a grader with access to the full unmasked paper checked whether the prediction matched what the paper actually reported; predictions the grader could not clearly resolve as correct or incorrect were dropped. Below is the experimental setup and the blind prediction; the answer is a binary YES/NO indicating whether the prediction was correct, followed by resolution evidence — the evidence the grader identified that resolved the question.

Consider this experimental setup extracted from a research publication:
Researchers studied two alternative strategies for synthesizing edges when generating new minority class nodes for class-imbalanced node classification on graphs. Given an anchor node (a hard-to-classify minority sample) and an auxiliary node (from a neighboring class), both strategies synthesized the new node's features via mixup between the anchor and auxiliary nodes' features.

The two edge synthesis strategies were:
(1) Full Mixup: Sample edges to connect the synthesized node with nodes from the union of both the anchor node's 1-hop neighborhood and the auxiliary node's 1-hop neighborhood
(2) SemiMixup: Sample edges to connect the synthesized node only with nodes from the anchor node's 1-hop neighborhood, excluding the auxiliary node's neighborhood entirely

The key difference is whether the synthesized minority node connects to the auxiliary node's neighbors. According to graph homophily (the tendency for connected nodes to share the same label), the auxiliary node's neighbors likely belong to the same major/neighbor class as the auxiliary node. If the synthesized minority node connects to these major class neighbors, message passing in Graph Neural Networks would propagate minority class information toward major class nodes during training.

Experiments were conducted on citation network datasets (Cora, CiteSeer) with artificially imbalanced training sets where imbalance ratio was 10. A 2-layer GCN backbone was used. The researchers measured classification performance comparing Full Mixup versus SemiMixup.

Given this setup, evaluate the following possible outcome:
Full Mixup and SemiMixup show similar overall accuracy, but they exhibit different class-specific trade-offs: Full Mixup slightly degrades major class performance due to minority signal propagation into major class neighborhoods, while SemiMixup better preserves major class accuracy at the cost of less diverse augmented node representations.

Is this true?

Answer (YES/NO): NO